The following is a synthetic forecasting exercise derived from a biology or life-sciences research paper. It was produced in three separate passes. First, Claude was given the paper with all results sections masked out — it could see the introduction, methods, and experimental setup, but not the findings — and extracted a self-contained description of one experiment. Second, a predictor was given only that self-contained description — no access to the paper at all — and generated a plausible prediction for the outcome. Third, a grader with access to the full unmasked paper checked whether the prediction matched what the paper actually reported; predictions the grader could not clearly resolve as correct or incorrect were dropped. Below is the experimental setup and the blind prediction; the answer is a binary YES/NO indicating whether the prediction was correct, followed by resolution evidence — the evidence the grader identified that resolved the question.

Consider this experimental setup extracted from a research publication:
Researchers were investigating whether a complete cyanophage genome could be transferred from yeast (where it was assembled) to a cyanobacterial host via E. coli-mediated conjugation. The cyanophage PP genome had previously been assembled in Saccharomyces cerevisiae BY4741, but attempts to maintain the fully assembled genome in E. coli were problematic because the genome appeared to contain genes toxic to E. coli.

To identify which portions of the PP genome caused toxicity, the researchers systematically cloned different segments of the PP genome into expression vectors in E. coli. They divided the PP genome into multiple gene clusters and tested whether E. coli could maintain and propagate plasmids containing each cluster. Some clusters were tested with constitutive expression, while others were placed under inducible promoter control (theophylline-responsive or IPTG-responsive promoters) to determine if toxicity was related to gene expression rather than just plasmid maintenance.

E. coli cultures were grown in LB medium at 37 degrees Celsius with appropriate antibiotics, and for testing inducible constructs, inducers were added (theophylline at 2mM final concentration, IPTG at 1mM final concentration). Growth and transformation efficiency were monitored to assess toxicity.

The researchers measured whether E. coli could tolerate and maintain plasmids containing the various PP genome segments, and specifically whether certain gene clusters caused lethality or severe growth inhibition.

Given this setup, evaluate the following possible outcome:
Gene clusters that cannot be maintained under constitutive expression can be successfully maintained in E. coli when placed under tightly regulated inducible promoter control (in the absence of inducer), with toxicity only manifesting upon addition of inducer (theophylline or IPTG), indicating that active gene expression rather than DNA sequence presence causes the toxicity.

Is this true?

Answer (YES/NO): YES